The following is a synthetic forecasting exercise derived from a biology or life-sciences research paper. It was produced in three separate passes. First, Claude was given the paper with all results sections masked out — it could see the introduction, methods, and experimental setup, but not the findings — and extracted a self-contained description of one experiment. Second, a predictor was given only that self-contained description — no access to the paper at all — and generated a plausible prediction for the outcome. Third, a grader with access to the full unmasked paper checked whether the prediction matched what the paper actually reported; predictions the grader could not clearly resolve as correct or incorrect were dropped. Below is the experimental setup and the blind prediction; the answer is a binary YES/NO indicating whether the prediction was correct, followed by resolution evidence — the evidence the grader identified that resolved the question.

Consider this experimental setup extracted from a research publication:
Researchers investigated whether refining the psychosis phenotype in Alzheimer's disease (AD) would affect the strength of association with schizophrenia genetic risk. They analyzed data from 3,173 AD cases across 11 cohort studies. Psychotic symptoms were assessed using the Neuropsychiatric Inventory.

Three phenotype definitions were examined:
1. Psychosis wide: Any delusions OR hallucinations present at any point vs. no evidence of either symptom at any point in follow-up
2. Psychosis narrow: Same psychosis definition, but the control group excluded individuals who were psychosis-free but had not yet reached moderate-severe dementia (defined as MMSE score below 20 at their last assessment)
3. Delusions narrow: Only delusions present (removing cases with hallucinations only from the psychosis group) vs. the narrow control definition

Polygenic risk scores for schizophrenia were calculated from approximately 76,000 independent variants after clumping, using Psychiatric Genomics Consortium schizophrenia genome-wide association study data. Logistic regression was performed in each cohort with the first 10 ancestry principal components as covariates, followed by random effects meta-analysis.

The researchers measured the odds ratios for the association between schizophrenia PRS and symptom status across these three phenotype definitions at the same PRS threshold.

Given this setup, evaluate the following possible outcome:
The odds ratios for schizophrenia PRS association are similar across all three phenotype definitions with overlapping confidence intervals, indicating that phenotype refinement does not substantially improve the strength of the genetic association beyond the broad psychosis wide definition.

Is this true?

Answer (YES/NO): NO